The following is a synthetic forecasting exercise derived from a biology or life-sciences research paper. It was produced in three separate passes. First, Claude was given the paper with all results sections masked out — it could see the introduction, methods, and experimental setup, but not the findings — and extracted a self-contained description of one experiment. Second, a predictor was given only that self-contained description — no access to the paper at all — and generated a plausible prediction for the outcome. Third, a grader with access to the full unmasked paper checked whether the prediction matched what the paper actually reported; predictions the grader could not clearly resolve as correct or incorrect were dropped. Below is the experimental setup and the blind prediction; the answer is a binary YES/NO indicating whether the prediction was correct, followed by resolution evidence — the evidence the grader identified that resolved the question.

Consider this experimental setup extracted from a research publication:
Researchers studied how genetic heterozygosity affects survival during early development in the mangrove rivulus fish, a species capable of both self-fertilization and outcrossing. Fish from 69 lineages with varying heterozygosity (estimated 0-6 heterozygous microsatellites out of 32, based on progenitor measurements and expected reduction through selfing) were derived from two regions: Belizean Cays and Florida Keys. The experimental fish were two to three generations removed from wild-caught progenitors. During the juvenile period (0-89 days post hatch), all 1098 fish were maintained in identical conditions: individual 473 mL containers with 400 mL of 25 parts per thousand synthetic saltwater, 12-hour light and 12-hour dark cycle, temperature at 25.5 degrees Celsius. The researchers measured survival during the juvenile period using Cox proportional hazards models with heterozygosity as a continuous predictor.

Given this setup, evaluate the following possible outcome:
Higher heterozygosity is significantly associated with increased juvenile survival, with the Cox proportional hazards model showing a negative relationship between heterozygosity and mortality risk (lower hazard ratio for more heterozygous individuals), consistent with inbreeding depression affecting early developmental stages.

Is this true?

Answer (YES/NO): NO